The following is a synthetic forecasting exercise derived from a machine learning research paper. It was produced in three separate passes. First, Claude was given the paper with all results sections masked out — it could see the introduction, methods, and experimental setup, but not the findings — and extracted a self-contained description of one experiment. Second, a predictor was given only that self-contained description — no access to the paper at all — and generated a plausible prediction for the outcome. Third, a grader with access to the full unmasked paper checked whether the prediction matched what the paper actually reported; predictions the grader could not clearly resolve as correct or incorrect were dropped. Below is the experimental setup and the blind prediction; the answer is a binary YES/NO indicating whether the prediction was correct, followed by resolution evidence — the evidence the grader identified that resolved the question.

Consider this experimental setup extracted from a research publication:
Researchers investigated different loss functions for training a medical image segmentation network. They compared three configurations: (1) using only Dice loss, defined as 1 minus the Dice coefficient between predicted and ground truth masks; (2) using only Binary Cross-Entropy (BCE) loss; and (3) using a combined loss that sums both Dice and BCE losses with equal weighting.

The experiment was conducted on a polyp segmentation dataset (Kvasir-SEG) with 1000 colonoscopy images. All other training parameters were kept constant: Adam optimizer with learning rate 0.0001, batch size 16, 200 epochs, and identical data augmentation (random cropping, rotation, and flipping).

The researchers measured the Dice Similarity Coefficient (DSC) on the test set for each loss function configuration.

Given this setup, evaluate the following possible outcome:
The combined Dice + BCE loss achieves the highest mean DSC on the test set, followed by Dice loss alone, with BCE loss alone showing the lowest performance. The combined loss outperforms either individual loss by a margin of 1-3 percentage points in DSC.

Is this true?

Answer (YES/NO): NO